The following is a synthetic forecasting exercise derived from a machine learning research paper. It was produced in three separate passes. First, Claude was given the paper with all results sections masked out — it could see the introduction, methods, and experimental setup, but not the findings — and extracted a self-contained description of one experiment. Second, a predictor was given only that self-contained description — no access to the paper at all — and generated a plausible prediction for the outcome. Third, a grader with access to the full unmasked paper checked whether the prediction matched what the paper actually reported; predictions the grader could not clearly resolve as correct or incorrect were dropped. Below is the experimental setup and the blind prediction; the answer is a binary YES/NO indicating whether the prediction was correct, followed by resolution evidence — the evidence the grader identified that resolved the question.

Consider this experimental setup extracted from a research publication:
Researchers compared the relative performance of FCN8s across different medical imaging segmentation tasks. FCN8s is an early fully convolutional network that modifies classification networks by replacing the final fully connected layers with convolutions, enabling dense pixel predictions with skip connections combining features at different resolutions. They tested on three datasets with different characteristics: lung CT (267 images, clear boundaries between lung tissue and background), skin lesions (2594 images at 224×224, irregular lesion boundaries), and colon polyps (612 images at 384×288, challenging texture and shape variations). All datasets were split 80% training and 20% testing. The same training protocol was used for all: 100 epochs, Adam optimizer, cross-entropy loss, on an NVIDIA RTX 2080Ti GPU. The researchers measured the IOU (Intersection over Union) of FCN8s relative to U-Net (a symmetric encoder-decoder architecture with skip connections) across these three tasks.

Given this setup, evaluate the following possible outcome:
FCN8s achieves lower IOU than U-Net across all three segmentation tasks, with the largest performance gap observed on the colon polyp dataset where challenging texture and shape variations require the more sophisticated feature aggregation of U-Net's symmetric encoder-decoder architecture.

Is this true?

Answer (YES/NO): YES